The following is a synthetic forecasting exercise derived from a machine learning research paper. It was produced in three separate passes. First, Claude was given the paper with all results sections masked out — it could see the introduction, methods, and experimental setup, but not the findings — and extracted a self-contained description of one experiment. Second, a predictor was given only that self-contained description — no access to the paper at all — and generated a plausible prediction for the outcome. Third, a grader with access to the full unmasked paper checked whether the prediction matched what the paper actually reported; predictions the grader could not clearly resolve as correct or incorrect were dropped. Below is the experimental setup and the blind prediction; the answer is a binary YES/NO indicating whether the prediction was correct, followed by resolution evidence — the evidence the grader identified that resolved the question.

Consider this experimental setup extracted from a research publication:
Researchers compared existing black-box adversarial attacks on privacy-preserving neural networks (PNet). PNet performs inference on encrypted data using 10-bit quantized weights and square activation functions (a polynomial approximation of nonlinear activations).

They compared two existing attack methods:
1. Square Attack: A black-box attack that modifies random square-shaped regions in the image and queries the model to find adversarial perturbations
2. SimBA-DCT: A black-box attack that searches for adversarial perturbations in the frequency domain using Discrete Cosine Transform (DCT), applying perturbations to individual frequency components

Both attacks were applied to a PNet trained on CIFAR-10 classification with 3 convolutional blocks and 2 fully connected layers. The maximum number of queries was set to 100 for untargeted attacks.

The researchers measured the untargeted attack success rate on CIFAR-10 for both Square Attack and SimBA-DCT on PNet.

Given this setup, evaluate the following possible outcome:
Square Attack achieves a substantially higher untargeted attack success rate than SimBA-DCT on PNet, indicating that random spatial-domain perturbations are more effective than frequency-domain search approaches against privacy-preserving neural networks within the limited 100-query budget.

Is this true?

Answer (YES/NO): NO